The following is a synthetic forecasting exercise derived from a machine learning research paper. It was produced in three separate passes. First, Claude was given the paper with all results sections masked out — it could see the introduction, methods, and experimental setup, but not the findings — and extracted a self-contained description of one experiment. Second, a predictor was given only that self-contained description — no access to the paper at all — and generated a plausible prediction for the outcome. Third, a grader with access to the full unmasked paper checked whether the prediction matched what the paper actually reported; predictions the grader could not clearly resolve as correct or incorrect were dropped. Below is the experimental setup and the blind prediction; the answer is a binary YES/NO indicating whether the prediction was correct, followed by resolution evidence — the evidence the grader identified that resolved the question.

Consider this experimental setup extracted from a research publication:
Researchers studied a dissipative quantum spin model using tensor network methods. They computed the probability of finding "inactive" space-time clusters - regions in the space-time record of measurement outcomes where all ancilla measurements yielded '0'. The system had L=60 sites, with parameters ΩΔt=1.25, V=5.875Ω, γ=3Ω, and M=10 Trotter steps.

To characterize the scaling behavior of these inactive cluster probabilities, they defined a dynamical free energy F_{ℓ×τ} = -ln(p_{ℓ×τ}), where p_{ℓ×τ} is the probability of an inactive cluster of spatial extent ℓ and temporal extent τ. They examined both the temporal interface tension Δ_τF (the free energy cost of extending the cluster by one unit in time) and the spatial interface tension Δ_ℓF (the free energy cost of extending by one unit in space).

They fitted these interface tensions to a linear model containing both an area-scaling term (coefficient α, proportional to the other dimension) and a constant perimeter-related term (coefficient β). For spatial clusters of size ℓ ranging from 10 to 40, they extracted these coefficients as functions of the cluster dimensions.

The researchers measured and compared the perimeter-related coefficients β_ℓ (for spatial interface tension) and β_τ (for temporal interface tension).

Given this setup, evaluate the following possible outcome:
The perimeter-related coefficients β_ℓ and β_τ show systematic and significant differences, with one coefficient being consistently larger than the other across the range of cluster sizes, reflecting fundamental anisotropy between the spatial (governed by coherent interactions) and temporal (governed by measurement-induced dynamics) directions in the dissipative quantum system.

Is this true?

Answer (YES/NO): YES